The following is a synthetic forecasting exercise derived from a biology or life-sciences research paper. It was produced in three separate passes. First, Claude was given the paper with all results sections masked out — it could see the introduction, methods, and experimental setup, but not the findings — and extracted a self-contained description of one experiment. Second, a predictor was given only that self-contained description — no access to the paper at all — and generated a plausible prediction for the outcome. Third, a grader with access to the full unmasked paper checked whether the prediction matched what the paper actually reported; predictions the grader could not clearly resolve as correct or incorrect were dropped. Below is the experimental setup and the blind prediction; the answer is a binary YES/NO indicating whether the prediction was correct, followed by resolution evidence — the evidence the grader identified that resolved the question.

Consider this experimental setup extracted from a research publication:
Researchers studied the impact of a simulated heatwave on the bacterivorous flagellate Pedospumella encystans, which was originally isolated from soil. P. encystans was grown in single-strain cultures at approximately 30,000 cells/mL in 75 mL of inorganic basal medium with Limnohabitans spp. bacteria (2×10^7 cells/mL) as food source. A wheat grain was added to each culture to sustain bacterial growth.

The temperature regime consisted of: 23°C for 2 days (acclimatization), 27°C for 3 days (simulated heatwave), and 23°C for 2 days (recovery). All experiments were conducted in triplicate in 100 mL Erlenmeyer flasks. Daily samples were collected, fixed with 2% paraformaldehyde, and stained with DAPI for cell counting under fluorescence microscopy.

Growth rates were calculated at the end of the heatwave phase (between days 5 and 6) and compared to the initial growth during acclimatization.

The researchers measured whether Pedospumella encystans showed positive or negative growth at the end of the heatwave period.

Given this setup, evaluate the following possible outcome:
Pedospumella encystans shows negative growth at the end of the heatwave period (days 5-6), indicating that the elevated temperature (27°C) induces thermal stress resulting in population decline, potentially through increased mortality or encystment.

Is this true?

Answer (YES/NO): YES